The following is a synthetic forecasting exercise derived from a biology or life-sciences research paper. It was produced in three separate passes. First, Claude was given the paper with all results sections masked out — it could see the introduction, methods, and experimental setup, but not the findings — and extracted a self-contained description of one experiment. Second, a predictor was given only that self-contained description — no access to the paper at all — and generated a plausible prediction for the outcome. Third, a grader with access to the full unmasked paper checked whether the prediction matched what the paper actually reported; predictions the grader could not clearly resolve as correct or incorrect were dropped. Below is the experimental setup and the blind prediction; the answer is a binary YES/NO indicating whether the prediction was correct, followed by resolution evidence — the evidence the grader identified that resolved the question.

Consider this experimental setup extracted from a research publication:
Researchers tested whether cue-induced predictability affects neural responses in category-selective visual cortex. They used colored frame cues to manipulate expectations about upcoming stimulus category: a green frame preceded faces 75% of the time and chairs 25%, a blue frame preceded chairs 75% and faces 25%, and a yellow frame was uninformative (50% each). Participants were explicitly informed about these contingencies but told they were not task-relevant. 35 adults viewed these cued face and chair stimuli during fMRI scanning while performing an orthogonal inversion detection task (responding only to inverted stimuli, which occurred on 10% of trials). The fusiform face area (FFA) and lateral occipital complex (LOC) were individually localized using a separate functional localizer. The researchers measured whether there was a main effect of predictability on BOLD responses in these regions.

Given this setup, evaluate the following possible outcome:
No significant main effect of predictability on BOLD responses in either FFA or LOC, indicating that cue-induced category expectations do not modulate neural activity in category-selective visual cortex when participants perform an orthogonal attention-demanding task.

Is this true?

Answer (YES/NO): YES